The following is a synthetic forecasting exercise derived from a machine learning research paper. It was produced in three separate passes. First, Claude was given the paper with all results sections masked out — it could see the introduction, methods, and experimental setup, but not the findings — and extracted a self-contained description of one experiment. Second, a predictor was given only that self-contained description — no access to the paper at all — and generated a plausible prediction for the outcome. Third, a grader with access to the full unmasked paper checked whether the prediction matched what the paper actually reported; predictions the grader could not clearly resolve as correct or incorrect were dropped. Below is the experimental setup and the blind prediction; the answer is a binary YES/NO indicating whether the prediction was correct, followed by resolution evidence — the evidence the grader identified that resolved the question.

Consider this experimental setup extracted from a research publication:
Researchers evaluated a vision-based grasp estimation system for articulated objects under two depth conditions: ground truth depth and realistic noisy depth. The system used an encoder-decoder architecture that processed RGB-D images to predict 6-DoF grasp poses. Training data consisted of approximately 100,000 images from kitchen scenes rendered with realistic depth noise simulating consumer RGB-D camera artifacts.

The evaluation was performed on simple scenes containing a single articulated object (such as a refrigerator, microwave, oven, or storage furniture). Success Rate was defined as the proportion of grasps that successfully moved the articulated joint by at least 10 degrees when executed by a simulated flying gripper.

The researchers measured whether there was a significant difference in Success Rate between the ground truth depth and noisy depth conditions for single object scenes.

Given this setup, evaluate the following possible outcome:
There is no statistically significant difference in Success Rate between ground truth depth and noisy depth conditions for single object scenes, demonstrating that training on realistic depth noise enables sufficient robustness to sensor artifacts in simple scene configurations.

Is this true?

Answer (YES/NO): YES